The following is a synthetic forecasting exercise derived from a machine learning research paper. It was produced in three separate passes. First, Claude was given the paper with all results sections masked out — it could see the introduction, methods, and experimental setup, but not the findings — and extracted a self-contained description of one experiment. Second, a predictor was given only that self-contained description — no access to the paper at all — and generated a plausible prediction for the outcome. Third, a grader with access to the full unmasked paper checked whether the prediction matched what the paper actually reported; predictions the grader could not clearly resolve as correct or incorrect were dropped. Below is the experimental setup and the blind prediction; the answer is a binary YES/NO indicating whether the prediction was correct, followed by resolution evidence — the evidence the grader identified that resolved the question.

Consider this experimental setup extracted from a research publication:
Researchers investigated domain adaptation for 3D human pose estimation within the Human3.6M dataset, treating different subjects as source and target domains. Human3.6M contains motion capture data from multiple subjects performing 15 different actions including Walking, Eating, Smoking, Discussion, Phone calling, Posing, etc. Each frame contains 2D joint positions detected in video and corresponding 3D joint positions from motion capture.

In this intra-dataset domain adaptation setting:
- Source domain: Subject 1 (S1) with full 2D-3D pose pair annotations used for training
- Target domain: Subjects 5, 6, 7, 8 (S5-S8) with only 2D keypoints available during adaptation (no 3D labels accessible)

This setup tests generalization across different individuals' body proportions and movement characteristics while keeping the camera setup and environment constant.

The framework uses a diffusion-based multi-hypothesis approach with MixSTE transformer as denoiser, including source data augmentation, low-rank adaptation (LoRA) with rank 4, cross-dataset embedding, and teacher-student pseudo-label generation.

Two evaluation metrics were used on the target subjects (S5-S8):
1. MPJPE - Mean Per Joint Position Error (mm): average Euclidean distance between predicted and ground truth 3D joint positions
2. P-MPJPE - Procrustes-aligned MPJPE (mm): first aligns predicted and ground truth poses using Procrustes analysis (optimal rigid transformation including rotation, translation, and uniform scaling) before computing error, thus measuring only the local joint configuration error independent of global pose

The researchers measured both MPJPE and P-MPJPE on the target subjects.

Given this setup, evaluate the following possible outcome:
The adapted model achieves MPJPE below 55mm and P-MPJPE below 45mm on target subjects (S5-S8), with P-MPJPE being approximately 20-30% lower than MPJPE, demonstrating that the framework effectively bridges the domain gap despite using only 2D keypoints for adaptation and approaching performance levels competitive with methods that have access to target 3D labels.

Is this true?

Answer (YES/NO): NO